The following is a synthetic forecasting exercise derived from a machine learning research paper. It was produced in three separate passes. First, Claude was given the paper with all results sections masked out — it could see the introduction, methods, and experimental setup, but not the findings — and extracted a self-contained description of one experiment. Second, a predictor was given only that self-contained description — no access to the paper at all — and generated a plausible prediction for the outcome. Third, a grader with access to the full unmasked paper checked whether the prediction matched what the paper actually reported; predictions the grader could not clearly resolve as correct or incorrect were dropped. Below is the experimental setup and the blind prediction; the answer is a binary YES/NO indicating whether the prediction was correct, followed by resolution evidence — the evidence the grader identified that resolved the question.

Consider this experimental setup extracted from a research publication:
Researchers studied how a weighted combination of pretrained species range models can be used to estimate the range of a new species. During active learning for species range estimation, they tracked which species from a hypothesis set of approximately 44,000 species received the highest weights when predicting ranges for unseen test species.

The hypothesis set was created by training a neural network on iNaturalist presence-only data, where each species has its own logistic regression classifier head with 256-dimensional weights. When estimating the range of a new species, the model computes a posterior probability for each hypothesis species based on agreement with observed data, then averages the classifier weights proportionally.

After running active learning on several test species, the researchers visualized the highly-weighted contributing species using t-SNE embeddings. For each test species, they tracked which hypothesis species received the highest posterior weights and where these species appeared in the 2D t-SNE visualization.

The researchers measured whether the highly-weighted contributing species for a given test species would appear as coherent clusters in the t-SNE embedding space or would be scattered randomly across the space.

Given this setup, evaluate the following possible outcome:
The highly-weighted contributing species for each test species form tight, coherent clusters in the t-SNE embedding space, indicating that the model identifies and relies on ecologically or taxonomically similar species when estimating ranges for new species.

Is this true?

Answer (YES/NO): NO